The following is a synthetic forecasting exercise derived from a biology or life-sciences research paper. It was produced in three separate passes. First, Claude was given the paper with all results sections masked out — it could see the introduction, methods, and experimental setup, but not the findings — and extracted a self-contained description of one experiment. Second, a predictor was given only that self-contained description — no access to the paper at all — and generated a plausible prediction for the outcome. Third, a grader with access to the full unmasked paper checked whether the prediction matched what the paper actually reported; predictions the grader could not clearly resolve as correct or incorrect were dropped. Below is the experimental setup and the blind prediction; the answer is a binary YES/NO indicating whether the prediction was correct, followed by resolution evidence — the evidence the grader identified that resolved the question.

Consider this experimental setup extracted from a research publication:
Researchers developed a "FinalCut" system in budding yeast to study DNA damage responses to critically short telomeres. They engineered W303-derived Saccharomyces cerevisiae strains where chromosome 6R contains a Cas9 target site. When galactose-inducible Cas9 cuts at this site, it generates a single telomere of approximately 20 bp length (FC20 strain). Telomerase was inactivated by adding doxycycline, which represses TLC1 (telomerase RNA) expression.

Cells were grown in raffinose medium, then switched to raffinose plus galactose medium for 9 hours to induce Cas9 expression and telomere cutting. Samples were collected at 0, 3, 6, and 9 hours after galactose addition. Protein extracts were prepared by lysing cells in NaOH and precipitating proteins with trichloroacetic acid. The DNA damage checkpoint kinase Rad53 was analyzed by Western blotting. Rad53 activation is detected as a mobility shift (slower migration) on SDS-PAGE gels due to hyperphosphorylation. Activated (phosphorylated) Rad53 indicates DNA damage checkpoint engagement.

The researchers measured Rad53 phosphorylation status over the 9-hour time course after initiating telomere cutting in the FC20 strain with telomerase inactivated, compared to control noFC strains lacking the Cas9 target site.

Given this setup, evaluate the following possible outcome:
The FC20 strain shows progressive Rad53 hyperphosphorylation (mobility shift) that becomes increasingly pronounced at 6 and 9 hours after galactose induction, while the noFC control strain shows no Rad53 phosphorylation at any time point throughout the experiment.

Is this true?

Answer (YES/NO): NO